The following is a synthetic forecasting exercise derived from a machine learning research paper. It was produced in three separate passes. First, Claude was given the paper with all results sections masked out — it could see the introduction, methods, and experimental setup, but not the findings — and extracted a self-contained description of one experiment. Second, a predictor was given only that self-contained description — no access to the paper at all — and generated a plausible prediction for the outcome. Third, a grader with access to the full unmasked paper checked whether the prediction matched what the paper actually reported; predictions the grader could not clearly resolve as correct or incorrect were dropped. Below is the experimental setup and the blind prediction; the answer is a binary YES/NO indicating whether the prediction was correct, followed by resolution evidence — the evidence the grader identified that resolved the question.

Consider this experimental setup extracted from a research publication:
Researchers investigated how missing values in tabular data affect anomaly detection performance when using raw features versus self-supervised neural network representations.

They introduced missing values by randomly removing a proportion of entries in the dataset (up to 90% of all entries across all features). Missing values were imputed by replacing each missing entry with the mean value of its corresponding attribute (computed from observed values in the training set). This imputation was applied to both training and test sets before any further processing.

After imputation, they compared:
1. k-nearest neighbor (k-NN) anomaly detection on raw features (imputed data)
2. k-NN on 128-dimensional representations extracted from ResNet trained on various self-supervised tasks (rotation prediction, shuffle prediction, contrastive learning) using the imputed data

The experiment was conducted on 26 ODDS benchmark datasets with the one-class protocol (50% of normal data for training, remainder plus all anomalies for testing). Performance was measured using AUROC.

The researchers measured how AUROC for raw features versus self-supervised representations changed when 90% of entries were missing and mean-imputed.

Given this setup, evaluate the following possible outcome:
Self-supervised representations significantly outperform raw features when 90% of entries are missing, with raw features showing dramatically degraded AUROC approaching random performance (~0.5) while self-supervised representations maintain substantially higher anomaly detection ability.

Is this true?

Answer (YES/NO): NO